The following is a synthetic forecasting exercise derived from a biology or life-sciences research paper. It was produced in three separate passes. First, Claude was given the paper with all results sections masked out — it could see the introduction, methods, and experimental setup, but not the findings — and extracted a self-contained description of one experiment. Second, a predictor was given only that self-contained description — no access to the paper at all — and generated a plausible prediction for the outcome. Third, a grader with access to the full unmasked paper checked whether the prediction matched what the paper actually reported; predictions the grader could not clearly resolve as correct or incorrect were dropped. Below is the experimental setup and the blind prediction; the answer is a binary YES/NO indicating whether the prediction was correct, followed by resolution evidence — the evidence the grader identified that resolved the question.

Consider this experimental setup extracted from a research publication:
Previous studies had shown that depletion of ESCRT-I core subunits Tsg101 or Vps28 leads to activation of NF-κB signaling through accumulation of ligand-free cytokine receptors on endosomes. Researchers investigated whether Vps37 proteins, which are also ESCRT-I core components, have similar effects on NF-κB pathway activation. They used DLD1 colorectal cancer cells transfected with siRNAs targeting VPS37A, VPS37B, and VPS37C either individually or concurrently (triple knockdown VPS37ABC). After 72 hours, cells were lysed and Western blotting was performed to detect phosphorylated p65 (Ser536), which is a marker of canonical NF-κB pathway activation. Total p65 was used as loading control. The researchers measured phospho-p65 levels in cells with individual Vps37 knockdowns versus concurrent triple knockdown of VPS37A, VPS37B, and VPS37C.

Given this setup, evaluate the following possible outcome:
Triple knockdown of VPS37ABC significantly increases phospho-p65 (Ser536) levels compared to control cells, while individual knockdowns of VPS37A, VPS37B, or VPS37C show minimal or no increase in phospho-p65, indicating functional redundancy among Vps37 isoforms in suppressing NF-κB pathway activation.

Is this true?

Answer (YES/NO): YES